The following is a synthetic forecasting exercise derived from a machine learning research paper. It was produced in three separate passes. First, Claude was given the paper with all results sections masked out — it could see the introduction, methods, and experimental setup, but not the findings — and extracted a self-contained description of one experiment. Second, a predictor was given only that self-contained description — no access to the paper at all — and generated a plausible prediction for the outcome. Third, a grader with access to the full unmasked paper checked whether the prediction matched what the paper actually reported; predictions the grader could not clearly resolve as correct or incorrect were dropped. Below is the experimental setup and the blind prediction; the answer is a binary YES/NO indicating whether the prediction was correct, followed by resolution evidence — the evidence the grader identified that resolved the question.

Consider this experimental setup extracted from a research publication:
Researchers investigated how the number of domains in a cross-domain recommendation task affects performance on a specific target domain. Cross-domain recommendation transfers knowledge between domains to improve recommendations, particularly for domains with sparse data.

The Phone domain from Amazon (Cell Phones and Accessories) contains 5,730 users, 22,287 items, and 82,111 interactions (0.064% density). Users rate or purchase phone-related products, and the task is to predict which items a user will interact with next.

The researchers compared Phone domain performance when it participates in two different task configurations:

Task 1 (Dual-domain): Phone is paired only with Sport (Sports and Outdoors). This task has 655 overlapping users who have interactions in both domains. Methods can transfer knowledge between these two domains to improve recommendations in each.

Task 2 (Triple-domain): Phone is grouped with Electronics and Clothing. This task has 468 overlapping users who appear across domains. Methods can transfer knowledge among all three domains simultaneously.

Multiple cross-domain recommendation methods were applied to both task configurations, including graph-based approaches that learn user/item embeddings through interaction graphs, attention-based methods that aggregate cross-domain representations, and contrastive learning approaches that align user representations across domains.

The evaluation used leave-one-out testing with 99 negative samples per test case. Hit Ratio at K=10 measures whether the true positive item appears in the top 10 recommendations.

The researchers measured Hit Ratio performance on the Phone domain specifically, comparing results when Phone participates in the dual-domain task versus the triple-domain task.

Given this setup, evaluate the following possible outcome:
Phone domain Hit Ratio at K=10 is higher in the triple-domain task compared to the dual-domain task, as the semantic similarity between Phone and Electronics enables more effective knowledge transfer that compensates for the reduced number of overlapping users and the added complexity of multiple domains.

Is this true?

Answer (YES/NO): NO